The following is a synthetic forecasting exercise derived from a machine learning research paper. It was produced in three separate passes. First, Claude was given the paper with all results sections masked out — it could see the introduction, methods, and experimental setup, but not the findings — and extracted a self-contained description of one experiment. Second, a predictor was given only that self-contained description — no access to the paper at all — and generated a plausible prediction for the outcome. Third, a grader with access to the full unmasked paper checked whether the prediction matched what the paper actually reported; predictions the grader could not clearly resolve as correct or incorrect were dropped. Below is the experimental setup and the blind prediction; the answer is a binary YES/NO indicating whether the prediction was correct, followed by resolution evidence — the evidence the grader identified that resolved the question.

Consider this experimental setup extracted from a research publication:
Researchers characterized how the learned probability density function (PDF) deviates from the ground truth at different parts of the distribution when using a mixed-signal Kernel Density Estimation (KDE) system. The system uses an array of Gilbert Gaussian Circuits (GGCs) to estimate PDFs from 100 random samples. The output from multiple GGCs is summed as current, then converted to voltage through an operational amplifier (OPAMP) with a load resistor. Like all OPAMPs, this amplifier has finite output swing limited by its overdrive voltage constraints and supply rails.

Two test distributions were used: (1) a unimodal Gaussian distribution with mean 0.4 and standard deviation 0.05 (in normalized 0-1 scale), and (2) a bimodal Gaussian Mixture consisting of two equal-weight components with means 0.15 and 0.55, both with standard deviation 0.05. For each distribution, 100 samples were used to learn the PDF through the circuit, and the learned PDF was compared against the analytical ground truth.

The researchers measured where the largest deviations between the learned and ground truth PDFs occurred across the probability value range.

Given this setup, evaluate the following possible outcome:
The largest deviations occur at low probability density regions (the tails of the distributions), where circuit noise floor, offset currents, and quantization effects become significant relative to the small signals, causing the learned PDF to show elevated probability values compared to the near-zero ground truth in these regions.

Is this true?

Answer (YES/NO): NO